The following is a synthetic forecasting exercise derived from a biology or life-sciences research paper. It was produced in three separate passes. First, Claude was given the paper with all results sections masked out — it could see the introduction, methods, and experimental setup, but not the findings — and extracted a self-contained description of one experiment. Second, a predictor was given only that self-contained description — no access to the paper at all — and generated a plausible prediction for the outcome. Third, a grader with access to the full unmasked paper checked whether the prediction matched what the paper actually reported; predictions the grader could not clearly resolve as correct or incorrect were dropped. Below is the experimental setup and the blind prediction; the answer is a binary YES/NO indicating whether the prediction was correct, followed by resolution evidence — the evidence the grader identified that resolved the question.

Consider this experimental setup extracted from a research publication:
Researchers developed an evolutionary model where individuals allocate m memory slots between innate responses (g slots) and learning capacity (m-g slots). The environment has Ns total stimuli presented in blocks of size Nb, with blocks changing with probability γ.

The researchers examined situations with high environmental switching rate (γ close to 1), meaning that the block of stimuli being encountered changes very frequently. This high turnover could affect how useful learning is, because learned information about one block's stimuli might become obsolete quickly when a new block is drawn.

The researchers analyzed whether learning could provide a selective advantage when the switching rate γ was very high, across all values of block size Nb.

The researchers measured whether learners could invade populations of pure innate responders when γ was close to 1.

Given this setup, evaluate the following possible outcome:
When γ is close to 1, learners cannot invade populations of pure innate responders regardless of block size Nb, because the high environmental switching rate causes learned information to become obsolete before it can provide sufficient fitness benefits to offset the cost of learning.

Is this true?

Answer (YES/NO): YES